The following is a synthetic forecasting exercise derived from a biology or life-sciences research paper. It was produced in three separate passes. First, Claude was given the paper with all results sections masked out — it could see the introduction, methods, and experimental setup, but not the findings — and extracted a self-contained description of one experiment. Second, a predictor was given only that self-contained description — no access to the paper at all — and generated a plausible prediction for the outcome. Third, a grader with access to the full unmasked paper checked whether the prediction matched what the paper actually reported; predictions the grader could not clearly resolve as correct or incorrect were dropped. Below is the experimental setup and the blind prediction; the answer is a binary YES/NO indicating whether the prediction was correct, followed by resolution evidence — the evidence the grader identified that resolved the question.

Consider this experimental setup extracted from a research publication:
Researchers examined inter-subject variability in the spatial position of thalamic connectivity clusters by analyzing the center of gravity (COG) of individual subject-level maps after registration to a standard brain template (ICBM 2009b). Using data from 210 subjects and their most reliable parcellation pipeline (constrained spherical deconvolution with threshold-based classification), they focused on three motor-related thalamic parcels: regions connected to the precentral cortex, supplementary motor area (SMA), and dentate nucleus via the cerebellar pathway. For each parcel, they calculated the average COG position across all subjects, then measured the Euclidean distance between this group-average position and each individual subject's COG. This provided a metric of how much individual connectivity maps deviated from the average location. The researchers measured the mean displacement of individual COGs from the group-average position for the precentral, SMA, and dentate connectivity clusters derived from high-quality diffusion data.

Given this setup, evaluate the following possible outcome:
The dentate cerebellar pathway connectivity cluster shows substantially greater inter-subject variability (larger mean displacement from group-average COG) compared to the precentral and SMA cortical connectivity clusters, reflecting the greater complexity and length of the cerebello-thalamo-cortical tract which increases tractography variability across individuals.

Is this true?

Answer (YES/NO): YES